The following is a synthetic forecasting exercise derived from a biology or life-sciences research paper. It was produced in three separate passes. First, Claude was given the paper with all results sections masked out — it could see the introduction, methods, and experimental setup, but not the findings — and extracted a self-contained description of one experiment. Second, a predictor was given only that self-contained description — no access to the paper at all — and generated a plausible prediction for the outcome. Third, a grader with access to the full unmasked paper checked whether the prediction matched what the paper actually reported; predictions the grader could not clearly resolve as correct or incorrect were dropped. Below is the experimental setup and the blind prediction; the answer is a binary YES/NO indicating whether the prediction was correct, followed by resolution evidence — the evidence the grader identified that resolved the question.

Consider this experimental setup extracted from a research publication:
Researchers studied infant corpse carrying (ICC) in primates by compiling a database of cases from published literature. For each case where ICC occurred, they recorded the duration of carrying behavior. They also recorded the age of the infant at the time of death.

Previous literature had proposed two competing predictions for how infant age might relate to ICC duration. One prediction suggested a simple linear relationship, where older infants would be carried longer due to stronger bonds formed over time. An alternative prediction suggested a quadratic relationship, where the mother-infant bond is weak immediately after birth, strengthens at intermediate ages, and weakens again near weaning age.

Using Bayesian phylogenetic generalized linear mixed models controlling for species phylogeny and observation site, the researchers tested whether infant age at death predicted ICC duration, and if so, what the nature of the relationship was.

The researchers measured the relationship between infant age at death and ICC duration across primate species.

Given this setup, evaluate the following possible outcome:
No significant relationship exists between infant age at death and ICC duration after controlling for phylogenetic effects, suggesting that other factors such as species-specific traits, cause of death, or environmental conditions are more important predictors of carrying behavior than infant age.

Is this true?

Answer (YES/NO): NO